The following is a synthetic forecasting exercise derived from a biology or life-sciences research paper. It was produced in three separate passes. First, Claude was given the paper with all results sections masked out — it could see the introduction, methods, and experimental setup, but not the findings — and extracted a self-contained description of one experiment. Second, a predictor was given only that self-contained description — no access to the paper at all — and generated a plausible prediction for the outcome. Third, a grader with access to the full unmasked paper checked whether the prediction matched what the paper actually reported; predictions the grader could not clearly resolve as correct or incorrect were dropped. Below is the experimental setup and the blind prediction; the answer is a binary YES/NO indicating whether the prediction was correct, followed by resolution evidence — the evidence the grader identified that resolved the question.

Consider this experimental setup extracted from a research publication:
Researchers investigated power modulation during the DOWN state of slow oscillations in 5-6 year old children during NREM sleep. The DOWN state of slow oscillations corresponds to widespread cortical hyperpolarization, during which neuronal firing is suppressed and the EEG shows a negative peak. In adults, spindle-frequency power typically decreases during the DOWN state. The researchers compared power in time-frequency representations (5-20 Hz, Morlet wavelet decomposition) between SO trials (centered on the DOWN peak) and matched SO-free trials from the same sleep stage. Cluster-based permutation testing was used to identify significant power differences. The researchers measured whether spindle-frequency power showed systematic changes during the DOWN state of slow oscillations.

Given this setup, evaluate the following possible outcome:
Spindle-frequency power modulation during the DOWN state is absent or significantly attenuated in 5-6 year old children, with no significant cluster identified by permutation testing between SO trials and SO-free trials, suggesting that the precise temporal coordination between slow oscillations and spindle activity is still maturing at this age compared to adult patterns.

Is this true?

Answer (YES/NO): NO